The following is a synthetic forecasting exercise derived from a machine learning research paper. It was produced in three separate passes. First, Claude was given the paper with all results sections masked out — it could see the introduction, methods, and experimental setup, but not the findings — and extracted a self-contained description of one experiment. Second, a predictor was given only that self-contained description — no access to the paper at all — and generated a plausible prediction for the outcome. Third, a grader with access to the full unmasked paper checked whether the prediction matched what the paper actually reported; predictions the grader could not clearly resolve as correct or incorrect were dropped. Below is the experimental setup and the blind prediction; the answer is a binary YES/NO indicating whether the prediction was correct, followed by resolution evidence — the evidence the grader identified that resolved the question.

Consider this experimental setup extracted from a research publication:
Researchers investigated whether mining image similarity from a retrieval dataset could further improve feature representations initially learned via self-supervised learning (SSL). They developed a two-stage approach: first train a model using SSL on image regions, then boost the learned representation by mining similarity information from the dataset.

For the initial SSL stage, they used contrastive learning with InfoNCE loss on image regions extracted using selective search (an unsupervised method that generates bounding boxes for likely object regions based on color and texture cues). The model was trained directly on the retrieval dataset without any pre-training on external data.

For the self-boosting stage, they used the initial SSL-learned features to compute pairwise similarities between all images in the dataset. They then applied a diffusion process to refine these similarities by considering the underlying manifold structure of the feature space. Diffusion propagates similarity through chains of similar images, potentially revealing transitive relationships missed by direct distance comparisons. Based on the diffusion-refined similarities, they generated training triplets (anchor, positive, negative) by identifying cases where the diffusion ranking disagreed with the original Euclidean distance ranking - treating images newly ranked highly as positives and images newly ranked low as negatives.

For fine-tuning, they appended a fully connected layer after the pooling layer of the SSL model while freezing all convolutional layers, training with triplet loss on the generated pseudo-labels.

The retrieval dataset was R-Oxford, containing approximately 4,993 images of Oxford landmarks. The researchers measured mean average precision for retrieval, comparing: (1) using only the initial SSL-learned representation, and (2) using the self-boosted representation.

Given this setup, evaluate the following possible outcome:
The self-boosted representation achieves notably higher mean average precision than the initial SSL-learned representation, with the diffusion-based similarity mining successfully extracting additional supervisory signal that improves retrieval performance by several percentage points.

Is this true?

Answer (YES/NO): NO